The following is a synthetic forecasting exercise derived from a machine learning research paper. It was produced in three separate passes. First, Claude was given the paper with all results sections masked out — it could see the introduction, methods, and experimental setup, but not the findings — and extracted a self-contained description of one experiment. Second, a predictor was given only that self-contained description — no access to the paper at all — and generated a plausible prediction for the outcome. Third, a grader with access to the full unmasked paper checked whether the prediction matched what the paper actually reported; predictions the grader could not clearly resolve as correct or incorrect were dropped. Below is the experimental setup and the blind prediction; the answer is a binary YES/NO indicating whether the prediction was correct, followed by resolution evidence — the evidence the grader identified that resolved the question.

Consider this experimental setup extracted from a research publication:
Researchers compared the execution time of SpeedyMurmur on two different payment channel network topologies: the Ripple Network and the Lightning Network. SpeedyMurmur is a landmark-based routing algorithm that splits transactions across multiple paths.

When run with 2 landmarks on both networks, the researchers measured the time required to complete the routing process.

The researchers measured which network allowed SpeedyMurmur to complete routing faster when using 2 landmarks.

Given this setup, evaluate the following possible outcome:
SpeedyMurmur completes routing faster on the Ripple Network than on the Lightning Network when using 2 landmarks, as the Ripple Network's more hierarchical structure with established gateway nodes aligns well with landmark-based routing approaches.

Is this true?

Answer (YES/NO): NO